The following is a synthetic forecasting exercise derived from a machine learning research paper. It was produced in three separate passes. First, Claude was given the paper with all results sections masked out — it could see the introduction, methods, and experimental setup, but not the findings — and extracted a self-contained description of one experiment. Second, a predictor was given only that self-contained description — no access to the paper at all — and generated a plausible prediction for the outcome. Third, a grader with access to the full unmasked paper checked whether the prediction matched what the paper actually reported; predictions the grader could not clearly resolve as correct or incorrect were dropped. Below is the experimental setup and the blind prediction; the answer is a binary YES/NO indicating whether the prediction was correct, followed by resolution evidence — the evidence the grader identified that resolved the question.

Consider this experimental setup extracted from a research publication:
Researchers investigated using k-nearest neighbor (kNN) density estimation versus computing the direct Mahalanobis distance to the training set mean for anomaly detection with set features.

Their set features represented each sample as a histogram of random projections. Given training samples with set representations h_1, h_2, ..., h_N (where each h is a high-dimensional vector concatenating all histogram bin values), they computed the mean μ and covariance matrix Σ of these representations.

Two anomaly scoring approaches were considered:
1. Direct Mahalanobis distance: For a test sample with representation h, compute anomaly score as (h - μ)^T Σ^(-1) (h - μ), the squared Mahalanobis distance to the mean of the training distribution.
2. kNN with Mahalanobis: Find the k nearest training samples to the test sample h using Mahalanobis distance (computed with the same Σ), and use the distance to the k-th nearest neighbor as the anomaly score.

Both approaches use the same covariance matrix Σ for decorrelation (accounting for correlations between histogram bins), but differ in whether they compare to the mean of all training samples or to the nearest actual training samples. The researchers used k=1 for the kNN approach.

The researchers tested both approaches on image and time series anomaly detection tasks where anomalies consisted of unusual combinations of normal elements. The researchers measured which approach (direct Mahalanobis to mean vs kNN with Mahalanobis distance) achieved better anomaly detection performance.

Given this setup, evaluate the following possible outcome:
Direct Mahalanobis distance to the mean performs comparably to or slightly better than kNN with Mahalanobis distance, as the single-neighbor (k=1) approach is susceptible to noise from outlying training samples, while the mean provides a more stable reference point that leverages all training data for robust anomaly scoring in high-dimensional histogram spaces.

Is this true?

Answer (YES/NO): NO